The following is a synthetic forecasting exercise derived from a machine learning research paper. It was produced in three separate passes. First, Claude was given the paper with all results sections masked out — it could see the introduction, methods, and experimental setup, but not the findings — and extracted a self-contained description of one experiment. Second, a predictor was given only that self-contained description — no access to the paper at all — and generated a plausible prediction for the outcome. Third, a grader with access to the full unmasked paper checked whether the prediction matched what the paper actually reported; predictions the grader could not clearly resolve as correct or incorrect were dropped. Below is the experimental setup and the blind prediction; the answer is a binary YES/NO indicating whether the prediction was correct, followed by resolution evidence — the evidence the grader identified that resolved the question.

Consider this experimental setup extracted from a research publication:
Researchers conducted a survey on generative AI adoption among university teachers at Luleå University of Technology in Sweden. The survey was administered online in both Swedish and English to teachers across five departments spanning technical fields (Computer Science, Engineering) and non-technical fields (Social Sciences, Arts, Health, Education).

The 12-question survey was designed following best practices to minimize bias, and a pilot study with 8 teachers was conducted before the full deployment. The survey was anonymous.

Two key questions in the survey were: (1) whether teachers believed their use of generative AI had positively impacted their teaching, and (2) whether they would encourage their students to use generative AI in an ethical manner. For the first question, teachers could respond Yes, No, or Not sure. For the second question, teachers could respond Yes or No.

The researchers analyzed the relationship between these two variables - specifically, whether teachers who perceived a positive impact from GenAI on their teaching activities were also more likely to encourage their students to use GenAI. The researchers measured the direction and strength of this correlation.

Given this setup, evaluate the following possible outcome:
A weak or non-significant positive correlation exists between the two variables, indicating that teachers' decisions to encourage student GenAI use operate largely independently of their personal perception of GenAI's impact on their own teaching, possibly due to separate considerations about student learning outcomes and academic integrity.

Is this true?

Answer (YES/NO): NO